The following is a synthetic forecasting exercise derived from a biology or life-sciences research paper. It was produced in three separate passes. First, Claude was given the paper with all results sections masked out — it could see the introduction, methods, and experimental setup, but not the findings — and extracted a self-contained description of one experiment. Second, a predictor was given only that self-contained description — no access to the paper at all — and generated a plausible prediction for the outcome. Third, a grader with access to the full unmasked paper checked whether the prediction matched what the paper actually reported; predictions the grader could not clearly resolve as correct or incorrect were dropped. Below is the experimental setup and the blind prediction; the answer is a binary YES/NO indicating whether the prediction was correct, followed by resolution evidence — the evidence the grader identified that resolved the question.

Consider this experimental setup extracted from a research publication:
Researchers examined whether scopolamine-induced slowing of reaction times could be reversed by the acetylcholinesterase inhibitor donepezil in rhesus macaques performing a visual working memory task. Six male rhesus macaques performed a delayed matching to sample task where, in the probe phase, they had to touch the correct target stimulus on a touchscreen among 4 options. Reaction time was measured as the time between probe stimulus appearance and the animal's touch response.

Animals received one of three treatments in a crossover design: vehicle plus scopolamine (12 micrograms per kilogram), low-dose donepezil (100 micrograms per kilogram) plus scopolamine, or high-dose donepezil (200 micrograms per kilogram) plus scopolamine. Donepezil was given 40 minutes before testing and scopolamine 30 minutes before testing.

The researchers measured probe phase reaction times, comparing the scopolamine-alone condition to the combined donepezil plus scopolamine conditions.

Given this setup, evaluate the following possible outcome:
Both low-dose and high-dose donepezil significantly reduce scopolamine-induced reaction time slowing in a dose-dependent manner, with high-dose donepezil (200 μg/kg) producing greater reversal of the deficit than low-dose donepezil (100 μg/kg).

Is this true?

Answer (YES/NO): NO